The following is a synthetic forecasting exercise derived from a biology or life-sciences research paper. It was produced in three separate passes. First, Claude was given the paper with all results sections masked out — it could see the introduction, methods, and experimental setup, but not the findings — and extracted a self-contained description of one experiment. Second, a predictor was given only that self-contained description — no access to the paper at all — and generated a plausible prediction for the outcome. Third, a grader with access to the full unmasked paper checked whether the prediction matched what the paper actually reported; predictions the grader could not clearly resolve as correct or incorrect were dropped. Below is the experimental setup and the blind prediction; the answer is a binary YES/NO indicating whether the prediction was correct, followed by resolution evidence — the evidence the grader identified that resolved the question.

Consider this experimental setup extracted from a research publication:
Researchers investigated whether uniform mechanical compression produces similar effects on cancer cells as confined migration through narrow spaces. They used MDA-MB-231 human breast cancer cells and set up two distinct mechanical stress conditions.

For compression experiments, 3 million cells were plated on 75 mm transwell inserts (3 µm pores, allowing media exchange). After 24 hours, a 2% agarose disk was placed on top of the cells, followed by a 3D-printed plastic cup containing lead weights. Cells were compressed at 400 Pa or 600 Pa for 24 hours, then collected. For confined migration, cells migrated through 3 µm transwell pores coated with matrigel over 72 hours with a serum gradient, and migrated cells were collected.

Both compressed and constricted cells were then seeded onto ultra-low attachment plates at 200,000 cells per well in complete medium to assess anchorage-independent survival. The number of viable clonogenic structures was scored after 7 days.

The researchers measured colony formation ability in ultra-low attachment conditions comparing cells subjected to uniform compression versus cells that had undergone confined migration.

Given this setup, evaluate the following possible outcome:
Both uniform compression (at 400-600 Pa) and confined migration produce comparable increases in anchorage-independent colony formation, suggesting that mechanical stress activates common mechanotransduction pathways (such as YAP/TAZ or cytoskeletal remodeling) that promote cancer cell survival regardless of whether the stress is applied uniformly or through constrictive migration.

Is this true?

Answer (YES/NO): NO